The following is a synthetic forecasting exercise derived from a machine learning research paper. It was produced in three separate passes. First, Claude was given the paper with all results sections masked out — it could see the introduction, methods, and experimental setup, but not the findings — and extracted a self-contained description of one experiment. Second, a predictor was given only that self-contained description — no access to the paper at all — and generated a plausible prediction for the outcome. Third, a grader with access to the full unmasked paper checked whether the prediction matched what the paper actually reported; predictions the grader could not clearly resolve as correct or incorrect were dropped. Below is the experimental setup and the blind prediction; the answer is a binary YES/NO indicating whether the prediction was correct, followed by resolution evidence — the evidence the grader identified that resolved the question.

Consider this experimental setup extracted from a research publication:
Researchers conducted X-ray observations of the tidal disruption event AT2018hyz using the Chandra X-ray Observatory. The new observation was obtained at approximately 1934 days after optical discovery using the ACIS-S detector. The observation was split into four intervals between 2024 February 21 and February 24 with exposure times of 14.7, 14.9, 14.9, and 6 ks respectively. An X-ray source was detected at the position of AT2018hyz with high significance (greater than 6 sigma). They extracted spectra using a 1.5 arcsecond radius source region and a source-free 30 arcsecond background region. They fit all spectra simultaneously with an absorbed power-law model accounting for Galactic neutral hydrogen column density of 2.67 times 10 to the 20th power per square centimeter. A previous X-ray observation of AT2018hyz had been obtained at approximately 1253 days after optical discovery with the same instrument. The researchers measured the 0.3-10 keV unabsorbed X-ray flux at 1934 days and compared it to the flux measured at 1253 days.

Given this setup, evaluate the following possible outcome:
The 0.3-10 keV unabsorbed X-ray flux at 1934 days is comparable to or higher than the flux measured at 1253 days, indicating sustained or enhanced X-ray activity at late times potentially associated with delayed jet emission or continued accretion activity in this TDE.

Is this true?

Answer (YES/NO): NO